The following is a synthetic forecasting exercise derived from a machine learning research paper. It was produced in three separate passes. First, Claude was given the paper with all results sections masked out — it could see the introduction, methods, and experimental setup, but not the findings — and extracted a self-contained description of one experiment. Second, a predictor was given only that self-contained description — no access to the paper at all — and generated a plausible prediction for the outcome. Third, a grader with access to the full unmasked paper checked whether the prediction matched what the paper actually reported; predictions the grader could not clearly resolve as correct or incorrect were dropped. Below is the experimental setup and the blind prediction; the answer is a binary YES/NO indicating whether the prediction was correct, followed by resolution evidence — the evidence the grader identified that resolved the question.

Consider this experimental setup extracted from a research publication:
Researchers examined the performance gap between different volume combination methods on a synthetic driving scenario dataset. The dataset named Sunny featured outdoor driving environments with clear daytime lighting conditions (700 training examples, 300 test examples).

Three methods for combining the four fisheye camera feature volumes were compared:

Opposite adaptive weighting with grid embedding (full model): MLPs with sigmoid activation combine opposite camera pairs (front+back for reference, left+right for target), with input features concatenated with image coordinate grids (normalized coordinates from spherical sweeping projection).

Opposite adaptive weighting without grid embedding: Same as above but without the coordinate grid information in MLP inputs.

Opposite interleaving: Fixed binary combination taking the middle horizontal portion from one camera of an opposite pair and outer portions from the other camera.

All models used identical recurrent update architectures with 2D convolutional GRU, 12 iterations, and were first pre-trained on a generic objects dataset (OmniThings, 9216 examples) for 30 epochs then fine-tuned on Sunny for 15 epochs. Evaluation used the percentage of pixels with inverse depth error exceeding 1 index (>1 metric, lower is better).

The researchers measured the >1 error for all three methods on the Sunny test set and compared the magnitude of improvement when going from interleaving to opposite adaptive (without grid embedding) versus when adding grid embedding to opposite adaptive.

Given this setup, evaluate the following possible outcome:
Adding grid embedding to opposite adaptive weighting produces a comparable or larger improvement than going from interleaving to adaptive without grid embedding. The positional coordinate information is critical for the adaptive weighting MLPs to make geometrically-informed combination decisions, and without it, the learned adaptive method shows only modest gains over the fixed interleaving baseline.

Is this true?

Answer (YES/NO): YES